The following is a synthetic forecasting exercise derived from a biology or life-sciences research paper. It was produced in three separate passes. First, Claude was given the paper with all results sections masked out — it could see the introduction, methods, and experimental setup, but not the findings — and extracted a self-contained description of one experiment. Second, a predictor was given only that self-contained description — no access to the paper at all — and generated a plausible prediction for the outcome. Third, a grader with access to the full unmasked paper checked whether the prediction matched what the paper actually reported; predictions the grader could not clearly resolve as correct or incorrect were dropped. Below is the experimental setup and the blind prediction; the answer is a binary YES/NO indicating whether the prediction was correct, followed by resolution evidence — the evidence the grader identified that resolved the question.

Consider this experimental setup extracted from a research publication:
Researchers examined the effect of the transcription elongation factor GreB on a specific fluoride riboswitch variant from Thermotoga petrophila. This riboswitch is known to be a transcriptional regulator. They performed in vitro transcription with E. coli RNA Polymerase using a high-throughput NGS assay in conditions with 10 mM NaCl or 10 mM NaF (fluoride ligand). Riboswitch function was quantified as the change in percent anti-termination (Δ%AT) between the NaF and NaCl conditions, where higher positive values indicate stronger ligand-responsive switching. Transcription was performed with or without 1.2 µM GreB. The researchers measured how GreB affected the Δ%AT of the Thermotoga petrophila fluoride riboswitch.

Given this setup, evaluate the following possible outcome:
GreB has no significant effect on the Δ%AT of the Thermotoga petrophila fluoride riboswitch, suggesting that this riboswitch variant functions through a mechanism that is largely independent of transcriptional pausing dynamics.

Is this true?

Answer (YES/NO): NO